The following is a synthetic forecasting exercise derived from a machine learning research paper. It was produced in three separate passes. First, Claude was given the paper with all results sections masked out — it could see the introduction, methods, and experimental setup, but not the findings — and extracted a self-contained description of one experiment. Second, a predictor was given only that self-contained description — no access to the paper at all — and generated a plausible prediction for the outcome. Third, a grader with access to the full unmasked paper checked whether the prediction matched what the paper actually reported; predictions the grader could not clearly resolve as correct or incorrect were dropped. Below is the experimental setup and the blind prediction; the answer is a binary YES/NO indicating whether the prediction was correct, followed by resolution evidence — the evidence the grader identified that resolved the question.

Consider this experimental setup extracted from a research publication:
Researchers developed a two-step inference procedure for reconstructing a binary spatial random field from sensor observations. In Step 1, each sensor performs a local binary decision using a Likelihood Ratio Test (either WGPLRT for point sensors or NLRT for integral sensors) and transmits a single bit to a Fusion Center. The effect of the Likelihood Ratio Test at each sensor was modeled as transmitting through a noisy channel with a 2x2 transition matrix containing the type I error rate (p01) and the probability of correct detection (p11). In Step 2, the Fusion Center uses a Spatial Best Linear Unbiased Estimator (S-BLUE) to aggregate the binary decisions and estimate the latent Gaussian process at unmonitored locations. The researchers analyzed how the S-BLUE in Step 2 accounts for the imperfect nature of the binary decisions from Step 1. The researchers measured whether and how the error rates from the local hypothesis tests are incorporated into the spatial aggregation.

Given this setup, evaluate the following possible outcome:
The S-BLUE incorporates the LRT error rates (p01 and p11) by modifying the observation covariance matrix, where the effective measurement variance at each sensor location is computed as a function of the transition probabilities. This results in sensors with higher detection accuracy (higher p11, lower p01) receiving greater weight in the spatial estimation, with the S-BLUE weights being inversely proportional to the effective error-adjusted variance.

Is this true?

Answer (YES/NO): NO